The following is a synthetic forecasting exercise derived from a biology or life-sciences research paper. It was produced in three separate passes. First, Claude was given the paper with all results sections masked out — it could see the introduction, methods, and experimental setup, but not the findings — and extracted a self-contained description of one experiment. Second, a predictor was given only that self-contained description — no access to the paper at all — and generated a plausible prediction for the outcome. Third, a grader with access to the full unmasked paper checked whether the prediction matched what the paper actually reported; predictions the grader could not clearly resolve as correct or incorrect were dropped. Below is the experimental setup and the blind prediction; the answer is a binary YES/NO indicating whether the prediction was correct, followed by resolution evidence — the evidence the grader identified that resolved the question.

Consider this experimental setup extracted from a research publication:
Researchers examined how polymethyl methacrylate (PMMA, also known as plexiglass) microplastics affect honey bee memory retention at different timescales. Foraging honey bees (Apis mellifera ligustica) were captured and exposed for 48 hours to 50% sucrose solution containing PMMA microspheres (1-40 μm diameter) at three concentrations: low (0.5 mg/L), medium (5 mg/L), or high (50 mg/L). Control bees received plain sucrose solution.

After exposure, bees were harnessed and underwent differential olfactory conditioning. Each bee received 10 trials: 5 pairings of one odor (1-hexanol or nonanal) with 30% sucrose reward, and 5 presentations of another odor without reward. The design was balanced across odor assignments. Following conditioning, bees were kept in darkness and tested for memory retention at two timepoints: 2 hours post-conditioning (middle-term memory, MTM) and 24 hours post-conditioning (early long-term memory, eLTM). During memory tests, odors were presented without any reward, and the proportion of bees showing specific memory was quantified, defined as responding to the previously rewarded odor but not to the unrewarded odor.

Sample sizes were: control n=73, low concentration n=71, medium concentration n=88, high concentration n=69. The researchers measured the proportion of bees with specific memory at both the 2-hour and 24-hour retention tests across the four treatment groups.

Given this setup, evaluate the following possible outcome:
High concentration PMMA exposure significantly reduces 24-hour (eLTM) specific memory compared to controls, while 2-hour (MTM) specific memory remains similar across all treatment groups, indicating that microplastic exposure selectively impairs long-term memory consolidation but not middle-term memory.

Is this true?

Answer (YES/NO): NO